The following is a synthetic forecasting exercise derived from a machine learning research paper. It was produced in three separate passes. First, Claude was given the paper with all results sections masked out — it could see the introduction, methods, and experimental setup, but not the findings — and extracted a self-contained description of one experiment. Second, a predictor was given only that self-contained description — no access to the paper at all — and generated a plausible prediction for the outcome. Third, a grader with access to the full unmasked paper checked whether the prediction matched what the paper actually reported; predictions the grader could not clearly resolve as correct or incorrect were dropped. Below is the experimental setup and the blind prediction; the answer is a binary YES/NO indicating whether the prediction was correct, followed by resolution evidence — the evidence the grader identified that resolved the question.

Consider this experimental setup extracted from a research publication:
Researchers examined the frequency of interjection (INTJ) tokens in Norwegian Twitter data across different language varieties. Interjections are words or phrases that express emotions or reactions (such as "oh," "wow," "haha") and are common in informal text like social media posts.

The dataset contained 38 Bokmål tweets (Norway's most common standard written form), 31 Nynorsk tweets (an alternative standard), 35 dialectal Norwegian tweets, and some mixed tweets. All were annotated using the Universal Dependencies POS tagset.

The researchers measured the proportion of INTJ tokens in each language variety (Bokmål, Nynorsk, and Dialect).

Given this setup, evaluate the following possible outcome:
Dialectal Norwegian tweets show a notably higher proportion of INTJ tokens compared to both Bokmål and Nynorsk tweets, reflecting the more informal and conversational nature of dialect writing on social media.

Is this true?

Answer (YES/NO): YES